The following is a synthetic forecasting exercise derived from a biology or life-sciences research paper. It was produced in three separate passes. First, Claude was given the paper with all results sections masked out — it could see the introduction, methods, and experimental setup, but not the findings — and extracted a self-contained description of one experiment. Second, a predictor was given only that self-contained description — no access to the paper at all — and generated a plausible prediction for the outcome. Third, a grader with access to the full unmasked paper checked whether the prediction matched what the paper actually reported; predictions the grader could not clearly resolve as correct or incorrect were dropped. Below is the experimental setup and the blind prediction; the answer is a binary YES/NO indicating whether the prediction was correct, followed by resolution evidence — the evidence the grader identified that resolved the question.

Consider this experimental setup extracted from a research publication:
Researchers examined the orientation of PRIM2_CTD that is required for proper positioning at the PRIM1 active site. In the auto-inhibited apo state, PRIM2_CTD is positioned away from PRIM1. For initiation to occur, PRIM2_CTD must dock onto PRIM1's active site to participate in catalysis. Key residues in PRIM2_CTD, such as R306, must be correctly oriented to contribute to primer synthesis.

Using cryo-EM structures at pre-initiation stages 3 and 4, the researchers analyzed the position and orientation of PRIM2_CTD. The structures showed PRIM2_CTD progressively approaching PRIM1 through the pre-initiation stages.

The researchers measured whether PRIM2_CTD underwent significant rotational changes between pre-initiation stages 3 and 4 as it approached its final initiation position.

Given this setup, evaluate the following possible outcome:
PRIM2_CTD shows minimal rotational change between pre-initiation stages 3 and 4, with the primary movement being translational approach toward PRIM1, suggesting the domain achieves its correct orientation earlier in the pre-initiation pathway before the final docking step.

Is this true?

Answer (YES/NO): NO